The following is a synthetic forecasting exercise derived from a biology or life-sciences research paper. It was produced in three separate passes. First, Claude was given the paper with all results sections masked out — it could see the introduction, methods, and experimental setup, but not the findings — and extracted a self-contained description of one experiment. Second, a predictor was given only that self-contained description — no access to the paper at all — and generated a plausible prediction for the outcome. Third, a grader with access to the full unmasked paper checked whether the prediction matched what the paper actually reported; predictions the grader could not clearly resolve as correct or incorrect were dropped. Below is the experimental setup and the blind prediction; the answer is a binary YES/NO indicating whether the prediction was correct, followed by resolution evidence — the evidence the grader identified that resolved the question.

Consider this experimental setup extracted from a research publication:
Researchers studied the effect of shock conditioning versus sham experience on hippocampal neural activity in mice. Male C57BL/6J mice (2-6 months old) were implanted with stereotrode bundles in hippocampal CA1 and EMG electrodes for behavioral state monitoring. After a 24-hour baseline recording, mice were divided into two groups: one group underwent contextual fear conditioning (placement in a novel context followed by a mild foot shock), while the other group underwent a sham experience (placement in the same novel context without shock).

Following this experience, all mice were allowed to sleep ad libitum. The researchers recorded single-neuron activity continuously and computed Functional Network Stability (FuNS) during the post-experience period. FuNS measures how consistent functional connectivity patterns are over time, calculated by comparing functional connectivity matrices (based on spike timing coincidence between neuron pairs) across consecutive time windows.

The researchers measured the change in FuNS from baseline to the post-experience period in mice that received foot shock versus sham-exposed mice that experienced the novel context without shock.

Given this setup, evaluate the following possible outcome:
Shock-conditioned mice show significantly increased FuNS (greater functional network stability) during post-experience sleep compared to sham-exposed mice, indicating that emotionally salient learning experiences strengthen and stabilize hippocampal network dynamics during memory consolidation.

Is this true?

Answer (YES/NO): YES